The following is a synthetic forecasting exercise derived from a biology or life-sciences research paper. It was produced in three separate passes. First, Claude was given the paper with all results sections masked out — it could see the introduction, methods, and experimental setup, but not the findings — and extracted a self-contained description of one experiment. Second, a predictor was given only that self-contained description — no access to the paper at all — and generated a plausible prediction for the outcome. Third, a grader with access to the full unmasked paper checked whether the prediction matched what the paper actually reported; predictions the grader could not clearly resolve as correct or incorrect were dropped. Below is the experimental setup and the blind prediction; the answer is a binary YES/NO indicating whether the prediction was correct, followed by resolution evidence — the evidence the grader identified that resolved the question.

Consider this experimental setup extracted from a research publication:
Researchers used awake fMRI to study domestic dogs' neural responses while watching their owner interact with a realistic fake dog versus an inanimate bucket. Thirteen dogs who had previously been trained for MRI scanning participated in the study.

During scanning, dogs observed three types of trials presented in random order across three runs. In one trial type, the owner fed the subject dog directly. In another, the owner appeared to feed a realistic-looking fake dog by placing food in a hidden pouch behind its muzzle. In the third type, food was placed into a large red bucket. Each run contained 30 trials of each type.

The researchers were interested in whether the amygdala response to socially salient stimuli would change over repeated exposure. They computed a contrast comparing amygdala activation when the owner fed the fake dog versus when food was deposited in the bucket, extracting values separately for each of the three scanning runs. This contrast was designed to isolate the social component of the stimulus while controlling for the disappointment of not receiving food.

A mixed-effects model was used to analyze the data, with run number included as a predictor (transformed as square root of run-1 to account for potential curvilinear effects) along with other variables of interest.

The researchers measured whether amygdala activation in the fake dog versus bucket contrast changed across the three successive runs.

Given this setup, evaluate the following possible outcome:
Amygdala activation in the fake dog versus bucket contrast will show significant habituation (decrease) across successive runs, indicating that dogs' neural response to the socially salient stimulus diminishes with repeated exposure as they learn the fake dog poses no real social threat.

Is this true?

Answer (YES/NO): NO